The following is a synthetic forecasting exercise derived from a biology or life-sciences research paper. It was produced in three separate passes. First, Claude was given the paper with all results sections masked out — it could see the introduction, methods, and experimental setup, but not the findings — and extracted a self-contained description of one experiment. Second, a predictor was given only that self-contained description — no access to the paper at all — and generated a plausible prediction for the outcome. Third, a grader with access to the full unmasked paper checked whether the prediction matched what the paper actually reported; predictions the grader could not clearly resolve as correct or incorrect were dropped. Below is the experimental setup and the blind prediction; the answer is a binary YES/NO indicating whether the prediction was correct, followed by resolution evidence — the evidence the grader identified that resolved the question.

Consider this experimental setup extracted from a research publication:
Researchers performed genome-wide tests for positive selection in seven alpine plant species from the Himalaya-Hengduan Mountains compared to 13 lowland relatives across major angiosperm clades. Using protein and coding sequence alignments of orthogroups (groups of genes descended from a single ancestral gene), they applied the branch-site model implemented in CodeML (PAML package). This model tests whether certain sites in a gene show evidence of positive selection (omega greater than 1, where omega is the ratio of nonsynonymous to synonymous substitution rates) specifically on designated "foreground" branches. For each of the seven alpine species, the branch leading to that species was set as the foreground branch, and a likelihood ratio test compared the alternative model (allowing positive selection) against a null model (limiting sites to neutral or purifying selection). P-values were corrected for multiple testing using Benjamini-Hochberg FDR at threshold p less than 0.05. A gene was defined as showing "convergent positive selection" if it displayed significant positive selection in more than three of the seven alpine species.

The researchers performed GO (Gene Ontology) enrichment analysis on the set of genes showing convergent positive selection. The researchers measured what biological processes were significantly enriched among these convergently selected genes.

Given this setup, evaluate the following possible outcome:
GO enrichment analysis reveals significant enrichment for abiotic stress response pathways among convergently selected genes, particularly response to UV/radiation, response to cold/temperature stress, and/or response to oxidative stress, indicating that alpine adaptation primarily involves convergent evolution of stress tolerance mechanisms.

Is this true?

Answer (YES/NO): NO